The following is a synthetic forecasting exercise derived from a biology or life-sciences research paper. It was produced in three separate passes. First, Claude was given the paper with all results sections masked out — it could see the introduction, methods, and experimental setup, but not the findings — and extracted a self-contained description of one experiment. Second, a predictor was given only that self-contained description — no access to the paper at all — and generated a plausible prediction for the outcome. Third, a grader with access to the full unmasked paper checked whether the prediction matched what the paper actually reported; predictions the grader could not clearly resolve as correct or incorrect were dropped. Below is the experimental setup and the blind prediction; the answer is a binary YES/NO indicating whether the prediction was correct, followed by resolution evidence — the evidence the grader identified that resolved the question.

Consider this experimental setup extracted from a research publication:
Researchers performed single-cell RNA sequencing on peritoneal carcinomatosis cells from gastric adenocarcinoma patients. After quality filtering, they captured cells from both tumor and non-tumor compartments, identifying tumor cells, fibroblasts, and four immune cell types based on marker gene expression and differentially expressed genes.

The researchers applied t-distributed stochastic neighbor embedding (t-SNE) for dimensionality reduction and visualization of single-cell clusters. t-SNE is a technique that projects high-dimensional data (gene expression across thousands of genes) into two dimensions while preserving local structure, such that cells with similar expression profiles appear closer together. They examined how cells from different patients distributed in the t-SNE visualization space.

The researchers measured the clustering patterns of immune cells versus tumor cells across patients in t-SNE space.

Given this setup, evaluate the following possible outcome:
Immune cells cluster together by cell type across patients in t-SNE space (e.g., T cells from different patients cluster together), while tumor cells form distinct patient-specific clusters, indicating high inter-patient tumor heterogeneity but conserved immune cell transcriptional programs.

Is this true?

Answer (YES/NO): YES